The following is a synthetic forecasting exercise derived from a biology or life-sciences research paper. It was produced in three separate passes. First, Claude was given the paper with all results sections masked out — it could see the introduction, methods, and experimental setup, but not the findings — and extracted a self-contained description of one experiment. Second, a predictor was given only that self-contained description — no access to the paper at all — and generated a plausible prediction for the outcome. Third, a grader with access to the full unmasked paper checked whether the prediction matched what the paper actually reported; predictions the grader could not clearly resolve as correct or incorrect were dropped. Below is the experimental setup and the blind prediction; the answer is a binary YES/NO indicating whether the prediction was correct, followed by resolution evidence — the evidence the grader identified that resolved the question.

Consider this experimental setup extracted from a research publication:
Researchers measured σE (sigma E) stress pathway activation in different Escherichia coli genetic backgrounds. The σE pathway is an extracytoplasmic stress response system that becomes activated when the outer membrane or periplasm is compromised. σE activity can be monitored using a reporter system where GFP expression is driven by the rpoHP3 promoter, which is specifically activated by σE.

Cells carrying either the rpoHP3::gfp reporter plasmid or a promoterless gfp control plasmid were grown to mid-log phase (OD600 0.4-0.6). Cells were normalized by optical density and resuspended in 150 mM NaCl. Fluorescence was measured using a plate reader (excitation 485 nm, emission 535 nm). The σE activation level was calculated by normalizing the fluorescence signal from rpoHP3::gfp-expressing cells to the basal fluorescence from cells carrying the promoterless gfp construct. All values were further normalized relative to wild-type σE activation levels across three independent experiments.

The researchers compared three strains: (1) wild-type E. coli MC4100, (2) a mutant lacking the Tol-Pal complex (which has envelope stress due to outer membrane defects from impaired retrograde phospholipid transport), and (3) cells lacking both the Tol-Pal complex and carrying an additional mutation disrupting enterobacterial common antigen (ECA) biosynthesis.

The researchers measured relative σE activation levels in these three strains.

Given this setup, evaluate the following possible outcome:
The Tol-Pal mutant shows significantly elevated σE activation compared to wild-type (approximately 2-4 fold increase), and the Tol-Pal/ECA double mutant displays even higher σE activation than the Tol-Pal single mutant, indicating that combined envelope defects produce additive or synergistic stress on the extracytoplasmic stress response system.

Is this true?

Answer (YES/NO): NO